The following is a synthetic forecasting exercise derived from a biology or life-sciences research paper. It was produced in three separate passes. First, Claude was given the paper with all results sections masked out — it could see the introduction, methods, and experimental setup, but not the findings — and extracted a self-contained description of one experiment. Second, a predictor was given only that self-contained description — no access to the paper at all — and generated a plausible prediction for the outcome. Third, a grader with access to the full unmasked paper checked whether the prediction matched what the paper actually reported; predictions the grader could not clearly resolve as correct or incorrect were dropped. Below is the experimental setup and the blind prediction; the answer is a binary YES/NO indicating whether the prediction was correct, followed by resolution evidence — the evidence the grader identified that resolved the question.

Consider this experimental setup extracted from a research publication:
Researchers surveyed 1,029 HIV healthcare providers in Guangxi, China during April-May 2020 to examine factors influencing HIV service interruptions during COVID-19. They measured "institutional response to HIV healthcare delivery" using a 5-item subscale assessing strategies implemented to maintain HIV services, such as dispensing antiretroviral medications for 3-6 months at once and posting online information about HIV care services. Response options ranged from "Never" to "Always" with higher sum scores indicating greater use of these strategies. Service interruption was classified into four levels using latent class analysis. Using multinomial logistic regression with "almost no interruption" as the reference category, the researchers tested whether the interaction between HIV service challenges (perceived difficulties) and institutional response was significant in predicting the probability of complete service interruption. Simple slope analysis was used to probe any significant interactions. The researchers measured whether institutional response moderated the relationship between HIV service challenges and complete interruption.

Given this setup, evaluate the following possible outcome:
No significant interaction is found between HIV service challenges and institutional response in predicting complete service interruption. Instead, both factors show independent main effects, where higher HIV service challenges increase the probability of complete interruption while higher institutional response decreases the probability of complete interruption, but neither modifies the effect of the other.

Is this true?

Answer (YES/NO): NO